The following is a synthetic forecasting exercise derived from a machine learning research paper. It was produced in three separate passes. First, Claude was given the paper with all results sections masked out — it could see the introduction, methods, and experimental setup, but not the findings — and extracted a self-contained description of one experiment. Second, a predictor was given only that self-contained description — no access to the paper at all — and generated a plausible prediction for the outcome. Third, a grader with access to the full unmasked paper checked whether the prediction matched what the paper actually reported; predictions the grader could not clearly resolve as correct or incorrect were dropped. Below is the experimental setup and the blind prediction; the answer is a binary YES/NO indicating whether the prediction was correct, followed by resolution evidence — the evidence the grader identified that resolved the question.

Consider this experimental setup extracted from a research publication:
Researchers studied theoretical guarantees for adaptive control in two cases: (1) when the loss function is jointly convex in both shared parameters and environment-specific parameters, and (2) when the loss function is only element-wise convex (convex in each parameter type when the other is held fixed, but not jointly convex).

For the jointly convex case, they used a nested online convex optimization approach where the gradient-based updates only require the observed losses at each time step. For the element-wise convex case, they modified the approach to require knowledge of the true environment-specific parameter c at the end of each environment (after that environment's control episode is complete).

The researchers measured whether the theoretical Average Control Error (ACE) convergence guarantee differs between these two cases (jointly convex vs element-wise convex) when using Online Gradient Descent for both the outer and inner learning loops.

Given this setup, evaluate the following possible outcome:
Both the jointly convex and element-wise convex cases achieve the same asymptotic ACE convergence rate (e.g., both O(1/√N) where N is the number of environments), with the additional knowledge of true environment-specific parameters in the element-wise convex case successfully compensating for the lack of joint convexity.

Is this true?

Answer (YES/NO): YES